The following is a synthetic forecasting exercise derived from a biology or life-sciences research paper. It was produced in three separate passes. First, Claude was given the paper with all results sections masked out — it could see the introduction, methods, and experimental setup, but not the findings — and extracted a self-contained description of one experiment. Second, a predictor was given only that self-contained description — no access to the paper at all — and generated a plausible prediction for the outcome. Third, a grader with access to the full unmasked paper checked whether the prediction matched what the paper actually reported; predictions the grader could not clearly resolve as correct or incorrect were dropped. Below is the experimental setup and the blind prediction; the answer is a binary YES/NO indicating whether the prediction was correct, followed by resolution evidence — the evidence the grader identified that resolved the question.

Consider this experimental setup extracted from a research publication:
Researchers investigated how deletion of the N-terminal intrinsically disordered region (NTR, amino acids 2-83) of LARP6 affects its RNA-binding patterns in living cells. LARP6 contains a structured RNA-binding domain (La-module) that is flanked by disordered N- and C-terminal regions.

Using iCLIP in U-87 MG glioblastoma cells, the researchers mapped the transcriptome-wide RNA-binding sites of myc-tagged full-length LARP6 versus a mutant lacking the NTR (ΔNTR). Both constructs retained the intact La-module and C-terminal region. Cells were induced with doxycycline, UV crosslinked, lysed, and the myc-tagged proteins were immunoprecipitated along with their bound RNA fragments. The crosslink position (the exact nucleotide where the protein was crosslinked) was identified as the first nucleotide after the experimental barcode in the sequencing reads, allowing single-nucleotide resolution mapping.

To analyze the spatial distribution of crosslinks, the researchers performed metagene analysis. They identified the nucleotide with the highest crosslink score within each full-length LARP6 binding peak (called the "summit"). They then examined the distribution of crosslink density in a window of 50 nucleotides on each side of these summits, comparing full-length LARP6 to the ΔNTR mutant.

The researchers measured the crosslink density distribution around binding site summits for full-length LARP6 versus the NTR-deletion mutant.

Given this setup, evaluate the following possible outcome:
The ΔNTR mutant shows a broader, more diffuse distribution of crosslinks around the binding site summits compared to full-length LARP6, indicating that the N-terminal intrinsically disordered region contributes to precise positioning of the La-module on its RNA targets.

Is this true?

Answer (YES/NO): YES